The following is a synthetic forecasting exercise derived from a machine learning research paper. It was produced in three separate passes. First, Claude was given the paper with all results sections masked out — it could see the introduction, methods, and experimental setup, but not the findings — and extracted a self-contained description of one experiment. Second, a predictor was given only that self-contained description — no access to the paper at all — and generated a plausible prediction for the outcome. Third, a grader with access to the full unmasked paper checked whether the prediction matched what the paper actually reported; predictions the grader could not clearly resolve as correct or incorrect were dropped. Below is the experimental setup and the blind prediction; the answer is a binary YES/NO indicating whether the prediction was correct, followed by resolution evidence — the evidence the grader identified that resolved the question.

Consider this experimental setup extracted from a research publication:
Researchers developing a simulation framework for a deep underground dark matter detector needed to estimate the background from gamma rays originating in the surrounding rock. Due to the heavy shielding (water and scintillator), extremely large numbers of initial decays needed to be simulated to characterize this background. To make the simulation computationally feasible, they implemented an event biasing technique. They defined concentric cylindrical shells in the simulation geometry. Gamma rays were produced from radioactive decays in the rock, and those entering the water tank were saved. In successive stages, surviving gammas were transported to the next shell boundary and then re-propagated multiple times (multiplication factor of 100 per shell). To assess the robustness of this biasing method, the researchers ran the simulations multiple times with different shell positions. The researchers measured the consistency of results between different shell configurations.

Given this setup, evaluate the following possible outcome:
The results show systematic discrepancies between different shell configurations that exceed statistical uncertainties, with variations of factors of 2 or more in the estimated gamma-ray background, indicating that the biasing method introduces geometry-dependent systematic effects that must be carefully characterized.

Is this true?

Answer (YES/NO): NO